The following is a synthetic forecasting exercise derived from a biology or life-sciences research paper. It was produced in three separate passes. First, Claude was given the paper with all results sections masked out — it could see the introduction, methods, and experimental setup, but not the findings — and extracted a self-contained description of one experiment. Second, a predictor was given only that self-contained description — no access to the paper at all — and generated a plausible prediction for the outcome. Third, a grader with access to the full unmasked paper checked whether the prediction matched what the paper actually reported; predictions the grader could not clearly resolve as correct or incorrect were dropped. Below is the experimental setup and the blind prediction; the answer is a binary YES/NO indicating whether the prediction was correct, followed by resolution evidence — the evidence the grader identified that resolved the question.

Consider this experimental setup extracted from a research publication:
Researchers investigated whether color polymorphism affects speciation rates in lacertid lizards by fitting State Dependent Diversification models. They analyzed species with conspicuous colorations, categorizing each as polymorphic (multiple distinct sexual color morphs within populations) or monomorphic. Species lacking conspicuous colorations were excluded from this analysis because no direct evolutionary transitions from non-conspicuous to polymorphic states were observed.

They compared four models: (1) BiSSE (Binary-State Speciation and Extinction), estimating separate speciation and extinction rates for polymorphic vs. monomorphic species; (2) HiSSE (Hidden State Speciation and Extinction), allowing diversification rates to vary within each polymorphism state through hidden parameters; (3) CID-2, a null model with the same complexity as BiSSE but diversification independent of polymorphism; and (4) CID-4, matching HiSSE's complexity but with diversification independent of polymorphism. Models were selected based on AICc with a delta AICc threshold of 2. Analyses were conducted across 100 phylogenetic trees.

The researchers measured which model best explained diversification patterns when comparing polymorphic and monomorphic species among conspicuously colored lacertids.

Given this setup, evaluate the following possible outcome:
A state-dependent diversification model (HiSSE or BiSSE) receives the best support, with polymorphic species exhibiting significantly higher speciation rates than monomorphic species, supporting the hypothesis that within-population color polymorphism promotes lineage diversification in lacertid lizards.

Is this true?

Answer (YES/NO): NO